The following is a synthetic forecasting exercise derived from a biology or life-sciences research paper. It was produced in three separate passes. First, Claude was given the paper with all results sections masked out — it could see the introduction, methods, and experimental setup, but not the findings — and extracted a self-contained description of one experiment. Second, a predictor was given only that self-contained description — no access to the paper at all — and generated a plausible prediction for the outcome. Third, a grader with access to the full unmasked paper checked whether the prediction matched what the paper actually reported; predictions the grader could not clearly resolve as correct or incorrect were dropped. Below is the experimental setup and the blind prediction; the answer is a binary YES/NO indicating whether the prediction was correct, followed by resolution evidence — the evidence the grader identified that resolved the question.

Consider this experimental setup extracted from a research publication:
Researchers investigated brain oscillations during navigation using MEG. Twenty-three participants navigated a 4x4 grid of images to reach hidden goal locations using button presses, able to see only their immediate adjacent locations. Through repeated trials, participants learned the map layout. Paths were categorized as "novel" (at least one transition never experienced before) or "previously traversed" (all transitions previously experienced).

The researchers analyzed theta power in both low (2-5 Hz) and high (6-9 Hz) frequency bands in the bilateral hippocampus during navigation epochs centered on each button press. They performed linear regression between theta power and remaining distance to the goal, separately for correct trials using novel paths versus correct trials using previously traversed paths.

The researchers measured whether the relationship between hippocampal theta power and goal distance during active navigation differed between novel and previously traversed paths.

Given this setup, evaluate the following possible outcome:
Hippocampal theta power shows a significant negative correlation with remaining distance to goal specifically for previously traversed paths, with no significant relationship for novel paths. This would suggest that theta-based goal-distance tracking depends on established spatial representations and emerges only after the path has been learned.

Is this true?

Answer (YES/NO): NO